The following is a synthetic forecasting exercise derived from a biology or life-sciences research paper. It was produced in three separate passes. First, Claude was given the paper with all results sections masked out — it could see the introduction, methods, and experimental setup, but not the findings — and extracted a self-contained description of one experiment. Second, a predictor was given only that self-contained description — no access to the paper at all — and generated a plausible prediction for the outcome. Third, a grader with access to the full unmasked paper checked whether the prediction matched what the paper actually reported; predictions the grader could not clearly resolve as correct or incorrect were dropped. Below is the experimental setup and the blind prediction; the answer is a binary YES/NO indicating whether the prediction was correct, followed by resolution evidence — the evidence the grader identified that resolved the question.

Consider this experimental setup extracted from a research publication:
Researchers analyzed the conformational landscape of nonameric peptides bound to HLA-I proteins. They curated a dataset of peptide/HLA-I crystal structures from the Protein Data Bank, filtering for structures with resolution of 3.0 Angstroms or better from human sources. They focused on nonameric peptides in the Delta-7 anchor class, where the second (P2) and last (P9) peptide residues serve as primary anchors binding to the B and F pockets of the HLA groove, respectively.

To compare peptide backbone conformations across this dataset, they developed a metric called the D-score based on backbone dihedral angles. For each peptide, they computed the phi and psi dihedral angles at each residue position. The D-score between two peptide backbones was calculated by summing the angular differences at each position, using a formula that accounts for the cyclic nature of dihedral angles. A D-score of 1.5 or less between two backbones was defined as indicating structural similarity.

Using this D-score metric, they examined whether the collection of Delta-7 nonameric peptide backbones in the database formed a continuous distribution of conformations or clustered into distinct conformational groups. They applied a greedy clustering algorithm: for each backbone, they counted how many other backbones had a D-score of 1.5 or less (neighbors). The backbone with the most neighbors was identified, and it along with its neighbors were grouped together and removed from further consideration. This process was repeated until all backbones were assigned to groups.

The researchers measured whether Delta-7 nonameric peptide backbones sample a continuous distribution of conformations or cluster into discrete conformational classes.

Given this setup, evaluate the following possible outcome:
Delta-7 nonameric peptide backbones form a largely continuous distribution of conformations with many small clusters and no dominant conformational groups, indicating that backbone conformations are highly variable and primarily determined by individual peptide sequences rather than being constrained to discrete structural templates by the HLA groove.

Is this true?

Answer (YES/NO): NO